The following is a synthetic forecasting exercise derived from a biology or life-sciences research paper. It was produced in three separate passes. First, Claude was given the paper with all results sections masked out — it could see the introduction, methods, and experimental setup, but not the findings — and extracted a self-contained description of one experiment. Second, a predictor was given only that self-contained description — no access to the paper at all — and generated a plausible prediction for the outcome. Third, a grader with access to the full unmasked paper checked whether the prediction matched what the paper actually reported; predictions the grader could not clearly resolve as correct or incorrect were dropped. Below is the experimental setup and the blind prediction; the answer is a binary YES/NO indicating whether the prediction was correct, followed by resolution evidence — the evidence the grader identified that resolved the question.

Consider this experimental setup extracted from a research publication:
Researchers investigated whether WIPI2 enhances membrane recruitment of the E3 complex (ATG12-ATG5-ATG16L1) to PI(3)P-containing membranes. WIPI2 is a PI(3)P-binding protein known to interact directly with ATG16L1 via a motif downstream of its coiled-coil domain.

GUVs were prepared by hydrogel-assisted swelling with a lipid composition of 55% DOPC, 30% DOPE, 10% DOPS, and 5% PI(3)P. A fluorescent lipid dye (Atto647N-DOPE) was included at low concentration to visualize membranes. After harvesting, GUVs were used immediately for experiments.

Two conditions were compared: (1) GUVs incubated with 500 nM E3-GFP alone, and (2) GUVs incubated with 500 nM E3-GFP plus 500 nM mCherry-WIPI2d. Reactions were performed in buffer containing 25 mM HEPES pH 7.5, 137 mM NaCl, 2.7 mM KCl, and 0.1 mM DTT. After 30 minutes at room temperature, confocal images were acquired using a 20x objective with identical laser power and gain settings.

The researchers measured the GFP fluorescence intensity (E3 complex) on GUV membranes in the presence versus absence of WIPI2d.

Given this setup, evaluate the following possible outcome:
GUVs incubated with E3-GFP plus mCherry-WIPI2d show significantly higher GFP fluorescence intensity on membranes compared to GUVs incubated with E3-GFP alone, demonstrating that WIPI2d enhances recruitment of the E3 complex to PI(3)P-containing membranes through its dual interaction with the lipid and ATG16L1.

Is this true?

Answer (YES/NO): YES